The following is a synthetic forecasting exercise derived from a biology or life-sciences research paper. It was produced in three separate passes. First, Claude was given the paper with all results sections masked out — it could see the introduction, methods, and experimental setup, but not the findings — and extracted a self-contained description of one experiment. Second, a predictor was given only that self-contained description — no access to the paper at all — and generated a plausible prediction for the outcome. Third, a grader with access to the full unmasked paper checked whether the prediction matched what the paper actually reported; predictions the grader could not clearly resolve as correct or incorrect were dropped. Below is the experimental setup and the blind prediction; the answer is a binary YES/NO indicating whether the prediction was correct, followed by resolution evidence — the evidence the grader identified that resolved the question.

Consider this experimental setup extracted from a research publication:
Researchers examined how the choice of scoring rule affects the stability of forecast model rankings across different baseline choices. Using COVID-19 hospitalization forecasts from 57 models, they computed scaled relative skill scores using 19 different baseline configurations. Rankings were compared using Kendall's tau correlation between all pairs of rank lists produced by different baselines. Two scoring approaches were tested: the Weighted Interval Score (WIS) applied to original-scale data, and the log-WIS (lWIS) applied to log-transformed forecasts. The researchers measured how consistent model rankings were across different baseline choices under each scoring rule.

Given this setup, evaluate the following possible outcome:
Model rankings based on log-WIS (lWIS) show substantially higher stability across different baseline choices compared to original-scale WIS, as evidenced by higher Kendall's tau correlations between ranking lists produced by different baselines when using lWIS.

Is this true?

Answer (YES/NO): YES